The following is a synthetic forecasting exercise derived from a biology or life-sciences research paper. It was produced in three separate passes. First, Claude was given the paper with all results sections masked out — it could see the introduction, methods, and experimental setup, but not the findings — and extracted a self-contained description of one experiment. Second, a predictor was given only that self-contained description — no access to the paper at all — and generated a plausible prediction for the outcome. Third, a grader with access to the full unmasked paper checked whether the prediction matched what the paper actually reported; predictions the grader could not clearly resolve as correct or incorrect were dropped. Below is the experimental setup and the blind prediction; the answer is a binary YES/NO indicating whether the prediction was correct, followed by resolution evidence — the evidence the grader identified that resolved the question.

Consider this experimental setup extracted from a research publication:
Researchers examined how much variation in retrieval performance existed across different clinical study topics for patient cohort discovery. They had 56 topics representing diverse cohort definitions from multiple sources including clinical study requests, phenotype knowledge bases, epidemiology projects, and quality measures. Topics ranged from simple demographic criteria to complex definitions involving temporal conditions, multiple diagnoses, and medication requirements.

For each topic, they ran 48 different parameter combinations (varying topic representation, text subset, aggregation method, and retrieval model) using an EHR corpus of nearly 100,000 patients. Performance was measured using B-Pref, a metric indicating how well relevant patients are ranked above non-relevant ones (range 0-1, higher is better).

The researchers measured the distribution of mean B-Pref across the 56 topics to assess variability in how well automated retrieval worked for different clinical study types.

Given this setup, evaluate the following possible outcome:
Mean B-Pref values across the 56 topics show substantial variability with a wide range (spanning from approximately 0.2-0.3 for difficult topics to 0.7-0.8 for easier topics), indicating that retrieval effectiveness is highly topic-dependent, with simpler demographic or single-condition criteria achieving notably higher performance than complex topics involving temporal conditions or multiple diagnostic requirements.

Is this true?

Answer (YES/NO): NO